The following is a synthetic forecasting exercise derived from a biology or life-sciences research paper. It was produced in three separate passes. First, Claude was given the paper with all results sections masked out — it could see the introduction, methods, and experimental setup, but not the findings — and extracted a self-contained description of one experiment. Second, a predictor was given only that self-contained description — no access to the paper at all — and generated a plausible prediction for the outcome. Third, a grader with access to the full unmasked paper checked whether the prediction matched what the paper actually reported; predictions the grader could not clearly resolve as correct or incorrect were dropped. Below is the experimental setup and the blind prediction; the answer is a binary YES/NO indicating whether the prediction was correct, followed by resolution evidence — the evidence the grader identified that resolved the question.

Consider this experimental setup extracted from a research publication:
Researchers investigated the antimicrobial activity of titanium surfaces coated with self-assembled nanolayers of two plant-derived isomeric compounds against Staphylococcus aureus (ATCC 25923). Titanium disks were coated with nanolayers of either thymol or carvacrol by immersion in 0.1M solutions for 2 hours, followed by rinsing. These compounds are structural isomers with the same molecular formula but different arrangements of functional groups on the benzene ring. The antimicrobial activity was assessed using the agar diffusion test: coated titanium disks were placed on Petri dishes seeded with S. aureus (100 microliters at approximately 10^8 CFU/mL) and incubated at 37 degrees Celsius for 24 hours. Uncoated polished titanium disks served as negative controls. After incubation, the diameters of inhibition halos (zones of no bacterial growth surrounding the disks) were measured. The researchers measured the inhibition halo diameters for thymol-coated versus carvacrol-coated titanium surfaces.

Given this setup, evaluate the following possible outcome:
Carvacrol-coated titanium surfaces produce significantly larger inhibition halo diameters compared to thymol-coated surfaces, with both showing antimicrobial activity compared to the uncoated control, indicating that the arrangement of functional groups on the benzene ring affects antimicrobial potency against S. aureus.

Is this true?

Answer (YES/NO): NO